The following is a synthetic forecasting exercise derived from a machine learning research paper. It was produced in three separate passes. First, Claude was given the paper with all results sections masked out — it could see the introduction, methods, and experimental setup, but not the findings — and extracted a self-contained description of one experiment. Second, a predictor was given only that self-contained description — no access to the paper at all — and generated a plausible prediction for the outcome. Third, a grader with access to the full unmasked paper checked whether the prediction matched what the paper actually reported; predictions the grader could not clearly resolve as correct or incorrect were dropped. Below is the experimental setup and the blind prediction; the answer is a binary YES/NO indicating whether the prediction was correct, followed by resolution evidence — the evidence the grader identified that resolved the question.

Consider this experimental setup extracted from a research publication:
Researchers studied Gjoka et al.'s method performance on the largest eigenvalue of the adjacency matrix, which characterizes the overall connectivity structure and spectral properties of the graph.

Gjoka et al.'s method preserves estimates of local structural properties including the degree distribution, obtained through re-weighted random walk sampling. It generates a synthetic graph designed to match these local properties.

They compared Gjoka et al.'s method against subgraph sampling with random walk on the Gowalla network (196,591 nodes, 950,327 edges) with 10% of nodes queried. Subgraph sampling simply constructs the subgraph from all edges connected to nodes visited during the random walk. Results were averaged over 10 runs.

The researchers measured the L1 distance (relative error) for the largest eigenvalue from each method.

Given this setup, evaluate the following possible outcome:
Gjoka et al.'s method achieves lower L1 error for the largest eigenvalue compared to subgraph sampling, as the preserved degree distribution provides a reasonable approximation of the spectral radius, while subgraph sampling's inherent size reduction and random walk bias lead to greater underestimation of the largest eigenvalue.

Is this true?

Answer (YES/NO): NO